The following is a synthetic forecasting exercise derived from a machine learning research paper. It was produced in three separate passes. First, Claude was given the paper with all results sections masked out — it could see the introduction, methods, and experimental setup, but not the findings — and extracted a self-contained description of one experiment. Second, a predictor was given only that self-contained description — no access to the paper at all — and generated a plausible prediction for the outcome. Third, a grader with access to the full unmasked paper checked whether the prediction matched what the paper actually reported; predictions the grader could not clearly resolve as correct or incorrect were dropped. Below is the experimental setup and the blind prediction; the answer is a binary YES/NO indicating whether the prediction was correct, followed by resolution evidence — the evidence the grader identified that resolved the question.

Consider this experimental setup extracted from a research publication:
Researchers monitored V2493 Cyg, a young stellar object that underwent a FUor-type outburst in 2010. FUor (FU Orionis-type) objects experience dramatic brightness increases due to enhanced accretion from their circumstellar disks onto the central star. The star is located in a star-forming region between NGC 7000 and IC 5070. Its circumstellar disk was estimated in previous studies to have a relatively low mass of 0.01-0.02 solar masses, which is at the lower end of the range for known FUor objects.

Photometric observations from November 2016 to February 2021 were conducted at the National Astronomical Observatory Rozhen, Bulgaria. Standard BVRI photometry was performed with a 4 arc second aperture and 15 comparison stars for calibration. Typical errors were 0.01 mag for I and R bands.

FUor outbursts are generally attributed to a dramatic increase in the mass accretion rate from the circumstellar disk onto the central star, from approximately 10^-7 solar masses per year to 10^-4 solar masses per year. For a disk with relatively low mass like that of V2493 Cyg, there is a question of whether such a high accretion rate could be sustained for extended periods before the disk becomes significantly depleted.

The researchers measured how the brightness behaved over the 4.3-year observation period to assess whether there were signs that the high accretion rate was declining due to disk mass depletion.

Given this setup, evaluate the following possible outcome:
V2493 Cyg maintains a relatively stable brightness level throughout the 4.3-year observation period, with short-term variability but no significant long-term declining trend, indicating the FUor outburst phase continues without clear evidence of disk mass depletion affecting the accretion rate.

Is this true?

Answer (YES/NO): YES